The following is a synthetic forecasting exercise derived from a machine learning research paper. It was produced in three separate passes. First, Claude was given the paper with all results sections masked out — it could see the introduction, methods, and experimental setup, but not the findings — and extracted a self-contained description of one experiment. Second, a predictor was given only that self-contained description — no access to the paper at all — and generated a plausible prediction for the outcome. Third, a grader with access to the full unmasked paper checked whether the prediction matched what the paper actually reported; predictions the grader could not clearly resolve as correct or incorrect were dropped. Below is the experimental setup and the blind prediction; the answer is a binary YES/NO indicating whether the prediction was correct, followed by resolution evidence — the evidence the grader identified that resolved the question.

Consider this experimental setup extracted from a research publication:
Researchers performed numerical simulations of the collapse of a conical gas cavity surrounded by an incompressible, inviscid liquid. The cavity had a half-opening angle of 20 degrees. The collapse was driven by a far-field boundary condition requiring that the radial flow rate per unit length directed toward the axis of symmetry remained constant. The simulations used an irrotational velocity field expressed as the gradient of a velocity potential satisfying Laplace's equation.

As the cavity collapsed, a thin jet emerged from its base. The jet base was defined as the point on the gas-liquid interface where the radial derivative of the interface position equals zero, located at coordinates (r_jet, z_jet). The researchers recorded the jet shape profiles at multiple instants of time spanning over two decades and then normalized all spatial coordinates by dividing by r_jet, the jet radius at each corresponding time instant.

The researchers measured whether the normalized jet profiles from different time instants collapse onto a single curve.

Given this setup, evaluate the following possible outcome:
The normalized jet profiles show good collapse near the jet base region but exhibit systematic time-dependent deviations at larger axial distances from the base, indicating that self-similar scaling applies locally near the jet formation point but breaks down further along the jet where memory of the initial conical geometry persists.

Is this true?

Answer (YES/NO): NO